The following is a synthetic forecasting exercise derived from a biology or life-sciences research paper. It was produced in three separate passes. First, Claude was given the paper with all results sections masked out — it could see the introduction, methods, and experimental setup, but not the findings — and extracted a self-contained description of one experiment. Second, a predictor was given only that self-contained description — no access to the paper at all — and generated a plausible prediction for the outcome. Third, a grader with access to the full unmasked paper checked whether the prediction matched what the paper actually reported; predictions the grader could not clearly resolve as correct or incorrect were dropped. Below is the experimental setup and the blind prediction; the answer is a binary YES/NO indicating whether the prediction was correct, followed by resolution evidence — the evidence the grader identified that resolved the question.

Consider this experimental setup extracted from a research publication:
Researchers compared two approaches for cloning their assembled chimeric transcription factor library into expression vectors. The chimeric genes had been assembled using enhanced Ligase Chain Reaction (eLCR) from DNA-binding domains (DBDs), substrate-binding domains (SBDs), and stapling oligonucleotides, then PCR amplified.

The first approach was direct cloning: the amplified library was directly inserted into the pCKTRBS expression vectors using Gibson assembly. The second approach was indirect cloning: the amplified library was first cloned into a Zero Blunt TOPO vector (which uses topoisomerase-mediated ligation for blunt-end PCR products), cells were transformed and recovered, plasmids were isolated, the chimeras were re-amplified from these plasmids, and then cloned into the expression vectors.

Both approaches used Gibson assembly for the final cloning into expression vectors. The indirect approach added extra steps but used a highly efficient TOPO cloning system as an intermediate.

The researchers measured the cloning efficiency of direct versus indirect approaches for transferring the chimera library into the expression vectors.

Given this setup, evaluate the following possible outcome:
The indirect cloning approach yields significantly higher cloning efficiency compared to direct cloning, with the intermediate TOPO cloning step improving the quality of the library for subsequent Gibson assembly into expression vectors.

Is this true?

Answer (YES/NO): YES